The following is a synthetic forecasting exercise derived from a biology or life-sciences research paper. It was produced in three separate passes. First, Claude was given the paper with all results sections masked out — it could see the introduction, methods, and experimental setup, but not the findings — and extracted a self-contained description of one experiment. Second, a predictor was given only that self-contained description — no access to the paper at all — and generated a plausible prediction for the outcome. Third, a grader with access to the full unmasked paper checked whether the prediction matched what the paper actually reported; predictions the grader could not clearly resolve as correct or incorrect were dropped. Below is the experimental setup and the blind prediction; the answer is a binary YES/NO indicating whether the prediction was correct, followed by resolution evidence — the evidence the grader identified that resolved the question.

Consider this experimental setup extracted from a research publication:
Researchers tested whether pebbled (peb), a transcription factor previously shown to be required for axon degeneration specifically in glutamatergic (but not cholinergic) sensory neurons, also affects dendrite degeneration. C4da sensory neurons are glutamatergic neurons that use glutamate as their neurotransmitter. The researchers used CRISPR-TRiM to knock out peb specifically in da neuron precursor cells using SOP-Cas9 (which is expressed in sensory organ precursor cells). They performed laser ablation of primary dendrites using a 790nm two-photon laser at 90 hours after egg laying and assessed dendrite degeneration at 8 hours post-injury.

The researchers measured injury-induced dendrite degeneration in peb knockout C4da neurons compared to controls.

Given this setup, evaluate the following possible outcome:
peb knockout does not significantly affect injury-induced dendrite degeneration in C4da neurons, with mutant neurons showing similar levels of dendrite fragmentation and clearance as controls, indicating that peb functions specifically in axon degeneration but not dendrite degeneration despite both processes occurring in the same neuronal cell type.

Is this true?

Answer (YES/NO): YES